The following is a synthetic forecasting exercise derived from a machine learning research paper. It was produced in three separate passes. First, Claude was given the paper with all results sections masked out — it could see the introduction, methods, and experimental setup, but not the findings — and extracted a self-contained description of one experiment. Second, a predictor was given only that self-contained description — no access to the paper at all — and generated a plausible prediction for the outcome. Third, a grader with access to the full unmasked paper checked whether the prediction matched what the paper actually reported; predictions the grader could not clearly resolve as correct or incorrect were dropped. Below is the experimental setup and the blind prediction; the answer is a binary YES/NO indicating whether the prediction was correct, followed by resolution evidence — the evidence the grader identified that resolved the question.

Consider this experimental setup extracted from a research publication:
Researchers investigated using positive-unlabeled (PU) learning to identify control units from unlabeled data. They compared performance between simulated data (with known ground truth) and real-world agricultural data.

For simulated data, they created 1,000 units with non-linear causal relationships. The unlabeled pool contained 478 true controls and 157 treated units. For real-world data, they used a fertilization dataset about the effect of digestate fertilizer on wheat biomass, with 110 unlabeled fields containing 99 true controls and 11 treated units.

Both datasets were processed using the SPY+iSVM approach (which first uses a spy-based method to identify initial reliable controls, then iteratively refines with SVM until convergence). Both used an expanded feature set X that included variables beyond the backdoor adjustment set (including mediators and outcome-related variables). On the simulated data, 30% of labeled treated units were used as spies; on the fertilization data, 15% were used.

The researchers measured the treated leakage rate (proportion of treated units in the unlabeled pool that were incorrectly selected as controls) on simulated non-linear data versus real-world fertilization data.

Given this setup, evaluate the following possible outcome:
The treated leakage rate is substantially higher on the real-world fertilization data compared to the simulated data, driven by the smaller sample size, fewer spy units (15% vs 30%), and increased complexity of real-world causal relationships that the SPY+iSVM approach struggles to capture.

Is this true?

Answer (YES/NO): YES